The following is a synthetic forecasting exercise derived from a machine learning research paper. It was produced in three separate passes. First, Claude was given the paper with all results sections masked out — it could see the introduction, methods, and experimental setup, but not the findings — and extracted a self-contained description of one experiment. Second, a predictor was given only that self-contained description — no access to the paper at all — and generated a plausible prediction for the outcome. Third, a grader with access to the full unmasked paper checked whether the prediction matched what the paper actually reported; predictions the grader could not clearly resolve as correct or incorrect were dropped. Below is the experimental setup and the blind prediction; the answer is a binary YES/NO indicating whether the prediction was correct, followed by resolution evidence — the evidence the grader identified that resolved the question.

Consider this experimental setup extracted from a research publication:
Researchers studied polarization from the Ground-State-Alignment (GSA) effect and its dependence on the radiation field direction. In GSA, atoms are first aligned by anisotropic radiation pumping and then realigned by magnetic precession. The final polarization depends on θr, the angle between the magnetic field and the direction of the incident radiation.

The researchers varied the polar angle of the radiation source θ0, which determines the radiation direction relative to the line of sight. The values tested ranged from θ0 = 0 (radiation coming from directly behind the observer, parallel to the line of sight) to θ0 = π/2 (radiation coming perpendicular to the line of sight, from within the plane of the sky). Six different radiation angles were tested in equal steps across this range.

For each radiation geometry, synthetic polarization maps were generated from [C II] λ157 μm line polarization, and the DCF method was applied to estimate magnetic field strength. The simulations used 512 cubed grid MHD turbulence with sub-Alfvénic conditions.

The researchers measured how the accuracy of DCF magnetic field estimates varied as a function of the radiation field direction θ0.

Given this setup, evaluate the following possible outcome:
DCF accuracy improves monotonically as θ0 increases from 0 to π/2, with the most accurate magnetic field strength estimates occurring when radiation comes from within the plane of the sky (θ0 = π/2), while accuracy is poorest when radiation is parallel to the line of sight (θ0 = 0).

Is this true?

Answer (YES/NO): NO